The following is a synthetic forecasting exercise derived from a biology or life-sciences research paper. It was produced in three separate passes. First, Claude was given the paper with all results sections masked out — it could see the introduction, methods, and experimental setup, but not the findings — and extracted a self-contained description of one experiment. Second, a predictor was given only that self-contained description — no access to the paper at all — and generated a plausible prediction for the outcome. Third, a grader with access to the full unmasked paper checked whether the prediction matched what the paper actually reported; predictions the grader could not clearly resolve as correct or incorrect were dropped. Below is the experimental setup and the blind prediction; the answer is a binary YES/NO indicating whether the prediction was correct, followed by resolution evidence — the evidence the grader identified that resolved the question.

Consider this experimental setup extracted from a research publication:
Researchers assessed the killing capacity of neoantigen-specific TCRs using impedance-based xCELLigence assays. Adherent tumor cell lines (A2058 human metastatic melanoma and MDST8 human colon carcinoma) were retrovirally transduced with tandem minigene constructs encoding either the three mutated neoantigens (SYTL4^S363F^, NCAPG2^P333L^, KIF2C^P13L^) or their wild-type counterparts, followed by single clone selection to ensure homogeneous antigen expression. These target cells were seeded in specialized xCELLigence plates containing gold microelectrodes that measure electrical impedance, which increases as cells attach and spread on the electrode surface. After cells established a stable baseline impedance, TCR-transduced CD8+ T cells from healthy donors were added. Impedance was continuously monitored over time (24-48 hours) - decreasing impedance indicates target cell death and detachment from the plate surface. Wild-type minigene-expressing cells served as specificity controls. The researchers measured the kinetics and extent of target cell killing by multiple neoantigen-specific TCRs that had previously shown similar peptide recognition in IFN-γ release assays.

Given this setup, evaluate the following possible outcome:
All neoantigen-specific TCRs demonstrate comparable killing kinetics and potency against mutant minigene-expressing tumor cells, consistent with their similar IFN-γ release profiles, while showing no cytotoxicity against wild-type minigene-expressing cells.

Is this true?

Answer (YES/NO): NO